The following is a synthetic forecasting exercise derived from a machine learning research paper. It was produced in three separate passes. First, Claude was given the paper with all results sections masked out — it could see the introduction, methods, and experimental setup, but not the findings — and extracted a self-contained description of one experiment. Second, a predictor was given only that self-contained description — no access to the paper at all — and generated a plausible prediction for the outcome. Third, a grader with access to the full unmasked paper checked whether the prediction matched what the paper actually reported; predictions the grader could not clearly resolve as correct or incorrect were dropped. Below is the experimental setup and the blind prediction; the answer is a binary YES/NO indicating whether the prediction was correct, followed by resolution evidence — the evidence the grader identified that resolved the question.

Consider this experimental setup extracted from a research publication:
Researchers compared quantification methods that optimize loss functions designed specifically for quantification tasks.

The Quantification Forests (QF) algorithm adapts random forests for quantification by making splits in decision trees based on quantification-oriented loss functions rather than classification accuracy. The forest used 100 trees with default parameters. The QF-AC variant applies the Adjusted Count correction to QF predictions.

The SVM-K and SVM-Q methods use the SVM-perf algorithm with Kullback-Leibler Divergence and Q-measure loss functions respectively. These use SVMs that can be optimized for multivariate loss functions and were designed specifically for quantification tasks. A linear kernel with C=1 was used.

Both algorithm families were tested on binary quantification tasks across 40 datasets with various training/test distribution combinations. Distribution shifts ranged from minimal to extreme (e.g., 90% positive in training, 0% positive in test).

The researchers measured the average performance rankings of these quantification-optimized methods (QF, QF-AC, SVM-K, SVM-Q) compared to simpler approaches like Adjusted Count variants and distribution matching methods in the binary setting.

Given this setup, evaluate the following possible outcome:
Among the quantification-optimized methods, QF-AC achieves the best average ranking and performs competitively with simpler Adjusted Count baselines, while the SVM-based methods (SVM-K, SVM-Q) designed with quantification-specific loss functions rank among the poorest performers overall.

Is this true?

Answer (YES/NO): NO